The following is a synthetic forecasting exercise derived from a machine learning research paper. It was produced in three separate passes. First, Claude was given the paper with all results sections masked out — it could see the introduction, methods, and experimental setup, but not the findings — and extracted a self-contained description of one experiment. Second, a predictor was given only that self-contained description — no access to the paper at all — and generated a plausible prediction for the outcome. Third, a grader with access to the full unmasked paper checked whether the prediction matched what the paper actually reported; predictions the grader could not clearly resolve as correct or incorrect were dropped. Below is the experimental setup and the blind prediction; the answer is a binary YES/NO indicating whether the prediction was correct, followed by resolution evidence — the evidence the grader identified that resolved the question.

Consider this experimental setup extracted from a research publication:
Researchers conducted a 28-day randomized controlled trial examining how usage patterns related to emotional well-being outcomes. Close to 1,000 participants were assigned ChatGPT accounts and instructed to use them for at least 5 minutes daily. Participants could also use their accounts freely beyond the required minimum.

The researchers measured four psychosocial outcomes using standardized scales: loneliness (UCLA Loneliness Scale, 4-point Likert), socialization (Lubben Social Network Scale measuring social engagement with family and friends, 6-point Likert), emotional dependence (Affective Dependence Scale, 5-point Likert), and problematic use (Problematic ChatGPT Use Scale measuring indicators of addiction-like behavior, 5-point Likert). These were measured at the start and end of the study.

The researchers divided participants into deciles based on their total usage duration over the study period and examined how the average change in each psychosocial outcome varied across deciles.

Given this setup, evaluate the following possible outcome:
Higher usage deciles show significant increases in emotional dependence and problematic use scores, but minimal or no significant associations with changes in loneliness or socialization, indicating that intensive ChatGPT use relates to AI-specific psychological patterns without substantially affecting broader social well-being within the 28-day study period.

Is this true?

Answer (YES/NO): NO